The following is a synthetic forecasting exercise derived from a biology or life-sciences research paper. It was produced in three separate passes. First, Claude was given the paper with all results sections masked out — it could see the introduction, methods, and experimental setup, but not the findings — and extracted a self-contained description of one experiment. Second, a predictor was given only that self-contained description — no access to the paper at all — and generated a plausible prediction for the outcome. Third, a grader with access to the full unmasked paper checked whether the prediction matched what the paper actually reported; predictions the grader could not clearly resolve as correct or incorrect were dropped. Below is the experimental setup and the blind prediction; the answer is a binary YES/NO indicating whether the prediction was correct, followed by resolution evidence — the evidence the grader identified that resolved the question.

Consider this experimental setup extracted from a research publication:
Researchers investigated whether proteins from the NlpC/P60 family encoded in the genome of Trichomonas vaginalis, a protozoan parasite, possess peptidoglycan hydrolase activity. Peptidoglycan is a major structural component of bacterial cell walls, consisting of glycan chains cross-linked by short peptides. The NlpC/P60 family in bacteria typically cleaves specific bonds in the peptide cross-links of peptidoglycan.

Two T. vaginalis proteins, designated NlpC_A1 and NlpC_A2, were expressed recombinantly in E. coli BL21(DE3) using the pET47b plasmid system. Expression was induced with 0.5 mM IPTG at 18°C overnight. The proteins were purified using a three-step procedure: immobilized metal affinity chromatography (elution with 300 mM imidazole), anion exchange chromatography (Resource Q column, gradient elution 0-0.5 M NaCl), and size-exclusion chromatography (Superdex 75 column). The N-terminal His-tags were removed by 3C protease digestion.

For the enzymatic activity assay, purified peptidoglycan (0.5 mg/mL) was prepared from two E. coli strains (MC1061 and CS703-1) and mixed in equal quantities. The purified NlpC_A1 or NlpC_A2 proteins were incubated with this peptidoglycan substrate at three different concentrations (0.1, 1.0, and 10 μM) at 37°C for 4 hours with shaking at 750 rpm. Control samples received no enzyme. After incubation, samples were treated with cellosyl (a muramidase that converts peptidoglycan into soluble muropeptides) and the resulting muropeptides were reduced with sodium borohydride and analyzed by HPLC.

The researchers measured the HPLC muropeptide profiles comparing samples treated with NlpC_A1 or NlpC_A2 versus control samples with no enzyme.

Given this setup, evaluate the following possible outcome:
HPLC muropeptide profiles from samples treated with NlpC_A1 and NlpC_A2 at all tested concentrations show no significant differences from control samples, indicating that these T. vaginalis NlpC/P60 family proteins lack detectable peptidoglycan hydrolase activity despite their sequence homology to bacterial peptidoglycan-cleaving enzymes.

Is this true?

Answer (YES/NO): NO